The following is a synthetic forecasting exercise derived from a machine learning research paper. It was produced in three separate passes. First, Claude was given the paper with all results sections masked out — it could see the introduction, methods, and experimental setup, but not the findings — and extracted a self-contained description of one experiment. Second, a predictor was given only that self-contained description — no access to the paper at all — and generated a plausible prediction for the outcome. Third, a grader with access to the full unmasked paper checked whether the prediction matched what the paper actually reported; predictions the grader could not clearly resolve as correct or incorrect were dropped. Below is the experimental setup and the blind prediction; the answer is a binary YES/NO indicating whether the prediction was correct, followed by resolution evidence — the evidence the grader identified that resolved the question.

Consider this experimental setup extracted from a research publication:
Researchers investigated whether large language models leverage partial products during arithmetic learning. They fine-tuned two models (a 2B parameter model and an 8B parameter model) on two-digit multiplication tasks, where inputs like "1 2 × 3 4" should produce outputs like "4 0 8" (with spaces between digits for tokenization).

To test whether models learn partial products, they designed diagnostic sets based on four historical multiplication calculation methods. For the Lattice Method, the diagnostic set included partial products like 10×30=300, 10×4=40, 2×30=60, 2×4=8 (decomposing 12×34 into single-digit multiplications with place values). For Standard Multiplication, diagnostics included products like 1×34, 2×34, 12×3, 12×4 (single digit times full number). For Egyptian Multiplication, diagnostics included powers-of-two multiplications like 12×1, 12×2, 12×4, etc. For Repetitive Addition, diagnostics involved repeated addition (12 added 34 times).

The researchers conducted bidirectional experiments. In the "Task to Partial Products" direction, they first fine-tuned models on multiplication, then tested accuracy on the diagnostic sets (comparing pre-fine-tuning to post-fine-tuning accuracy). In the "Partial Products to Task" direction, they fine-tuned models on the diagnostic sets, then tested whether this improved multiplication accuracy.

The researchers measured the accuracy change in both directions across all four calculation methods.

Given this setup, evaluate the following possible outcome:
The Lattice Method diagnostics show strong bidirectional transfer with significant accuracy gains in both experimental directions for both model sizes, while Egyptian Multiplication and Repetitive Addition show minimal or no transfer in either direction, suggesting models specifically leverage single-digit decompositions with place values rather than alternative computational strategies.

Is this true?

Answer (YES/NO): NO